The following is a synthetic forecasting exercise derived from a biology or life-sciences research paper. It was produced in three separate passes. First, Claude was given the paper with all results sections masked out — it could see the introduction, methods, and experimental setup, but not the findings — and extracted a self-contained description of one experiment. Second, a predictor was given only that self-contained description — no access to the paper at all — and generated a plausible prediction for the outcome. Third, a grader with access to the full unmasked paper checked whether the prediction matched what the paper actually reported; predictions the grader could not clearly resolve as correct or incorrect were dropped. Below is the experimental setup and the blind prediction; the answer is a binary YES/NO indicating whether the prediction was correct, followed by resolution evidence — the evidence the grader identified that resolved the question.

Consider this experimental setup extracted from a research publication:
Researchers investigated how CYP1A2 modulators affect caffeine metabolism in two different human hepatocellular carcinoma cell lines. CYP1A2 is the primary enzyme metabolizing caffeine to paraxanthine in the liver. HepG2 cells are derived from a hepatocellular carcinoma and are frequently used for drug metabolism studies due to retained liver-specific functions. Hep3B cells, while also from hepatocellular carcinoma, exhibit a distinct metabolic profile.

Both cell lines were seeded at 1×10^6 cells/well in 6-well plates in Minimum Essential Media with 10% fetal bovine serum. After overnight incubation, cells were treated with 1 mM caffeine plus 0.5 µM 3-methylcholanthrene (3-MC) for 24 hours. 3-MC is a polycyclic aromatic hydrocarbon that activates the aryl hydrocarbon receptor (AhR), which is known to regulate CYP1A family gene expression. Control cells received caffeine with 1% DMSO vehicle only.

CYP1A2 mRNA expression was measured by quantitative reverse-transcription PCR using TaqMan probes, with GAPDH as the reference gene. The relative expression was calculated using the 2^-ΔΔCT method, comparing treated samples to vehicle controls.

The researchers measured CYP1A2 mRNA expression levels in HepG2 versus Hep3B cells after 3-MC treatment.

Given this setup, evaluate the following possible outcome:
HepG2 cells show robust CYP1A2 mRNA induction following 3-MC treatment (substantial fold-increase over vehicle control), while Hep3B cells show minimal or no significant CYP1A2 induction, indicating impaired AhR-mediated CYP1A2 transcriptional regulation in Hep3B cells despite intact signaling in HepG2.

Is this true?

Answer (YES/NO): NO